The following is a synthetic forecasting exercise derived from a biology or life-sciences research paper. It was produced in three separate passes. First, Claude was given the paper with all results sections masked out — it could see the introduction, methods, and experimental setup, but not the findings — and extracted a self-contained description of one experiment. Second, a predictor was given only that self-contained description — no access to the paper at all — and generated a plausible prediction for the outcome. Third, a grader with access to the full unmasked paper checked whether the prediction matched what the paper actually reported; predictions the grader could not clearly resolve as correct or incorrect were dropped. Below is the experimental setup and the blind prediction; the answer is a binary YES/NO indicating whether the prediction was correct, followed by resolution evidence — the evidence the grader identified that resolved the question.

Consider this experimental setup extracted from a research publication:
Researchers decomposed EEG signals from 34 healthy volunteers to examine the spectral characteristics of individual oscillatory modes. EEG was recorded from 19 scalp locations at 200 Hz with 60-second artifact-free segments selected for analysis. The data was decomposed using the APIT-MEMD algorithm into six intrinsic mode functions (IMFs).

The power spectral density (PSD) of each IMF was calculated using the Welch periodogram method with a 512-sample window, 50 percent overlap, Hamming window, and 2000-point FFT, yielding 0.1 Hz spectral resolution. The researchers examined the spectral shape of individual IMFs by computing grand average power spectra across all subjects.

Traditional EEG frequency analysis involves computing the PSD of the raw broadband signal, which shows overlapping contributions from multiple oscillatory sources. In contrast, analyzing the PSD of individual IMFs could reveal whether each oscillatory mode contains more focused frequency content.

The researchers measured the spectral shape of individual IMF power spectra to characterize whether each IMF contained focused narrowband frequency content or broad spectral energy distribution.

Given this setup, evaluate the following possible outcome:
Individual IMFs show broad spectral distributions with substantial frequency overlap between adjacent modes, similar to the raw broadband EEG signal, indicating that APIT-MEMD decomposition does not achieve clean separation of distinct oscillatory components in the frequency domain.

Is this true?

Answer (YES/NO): NO